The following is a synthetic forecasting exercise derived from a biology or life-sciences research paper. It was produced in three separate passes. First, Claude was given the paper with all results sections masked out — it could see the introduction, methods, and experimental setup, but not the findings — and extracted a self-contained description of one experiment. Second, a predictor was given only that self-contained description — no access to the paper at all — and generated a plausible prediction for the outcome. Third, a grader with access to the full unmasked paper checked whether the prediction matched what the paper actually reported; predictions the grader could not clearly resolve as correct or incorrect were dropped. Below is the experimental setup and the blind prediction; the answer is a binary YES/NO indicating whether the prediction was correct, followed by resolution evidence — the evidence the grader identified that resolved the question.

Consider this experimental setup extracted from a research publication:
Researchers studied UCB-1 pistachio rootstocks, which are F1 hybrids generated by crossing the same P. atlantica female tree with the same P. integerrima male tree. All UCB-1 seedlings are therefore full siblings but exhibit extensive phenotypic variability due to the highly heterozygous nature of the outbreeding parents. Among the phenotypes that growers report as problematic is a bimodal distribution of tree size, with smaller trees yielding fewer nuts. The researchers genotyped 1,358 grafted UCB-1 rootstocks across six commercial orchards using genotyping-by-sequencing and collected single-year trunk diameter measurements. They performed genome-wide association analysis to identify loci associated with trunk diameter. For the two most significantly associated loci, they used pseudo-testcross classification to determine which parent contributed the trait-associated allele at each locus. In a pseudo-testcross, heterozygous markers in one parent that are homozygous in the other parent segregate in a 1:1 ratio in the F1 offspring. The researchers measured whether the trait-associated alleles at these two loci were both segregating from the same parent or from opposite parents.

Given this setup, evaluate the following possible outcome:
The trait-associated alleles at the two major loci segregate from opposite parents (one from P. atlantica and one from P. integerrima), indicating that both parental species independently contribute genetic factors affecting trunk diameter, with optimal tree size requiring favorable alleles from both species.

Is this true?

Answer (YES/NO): YES